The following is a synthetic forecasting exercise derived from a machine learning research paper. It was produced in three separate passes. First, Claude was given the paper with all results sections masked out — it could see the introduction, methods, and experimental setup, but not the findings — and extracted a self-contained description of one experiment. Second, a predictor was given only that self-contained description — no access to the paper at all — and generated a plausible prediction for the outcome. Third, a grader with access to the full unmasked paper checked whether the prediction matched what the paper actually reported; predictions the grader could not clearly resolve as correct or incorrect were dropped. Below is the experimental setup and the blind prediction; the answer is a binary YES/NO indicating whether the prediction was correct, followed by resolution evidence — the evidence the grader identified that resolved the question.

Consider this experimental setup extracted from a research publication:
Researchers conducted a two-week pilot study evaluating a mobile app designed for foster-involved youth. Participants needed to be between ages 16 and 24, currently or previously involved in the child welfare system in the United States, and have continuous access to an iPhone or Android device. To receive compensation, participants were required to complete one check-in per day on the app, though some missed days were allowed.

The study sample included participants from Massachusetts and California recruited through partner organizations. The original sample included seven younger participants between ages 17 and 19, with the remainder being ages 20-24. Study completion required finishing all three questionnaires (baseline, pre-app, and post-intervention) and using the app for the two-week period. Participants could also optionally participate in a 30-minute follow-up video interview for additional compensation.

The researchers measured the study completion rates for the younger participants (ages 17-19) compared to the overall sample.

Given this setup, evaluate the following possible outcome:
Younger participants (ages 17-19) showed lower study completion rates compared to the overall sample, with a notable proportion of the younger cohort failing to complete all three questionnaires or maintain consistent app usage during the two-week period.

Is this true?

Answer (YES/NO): YES